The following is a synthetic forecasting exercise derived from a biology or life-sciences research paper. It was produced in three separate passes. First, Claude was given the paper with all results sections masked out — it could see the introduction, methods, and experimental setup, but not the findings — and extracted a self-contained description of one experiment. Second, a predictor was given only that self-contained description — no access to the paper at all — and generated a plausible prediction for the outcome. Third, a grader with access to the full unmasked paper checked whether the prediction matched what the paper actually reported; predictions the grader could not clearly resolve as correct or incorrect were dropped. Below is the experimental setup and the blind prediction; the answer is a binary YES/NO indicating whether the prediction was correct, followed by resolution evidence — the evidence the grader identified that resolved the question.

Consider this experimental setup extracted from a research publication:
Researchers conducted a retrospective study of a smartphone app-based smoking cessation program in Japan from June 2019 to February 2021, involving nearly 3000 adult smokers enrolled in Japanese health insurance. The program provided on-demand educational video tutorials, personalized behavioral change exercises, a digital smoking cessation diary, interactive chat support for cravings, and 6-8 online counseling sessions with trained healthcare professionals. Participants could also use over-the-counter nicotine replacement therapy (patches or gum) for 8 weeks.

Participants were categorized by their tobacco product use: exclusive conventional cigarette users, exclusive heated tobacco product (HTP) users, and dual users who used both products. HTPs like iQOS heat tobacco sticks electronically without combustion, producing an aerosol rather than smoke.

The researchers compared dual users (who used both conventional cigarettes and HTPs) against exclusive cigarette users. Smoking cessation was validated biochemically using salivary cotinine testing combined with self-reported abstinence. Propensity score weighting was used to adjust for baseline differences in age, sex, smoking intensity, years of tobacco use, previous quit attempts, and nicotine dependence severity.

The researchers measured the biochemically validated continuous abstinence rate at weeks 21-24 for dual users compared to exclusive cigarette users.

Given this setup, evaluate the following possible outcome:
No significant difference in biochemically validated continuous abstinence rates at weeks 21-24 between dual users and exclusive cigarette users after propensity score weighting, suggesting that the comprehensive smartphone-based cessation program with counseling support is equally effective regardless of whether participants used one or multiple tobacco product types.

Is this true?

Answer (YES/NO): YES